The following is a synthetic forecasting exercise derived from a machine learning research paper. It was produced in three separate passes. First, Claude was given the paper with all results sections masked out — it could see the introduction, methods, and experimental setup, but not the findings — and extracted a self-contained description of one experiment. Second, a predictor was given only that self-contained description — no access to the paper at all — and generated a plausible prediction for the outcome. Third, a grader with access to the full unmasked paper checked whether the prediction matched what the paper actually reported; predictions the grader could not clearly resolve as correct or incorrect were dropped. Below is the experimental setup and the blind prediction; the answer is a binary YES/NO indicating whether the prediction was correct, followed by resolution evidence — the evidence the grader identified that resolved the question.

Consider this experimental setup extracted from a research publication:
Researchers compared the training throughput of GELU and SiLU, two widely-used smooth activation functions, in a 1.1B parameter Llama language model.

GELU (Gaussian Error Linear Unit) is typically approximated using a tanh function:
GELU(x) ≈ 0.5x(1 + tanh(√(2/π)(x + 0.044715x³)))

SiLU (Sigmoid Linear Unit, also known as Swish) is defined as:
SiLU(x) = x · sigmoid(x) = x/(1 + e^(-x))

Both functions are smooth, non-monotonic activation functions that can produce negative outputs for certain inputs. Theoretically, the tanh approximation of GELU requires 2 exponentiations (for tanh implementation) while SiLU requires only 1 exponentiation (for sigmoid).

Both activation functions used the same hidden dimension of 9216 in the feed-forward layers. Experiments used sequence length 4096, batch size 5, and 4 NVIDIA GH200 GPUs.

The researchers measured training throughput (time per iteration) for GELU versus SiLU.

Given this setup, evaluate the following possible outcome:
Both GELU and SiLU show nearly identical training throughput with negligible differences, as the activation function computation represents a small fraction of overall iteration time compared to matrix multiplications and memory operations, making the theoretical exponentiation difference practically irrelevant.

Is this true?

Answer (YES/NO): NO